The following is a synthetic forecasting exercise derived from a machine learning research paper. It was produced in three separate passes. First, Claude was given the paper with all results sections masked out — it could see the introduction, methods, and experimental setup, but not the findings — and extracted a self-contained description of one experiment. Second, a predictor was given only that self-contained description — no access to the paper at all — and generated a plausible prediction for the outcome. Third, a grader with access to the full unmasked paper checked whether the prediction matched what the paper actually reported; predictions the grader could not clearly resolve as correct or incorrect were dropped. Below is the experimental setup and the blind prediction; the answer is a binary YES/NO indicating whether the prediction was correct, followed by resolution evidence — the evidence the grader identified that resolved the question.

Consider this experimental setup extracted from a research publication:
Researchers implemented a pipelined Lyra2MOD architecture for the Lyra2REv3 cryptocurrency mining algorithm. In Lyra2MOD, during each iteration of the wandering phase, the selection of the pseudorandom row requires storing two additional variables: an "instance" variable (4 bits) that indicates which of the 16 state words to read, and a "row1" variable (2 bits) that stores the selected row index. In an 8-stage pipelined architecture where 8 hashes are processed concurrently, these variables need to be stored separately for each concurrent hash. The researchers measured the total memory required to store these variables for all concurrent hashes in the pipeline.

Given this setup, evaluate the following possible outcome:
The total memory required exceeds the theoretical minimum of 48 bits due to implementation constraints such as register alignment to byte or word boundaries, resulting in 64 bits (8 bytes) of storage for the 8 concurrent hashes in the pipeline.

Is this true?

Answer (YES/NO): NO